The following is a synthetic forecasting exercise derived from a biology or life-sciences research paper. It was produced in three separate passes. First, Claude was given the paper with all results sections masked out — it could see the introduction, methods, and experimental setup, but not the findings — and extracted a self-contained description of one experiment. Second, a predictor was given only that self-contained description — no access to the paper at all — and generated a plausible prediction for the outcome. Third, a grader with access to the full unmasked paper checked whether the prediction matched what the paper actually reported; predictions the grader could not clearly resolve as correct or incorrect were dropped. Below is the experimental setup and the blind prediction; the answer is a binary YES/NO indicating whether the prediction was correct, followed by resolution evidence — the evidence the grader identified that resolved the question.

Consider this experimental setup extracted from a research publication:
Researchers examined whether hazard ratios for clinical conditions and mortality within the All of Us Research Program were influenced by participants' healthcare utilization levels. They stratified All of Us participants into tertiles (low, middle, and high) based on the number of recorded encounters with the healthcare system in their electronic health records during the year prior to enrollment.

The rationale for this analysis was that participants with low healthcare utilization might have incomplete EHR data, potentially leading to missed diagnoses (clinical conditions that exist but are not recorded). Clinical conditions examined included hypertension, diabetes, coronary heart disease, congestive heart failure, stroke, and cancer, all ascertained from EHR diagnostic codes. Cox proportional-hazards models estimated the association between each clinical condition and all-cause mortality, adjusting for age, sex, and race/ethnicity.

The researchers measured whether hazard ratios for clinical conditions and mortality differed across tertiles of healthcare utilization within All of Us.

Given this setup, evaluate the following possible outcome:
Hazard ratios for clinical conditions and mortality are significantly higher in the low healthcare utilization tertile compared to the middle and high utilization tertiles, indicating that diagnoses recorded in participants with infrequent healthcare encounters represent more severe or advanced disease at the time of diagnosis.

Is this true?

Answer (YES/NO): YES